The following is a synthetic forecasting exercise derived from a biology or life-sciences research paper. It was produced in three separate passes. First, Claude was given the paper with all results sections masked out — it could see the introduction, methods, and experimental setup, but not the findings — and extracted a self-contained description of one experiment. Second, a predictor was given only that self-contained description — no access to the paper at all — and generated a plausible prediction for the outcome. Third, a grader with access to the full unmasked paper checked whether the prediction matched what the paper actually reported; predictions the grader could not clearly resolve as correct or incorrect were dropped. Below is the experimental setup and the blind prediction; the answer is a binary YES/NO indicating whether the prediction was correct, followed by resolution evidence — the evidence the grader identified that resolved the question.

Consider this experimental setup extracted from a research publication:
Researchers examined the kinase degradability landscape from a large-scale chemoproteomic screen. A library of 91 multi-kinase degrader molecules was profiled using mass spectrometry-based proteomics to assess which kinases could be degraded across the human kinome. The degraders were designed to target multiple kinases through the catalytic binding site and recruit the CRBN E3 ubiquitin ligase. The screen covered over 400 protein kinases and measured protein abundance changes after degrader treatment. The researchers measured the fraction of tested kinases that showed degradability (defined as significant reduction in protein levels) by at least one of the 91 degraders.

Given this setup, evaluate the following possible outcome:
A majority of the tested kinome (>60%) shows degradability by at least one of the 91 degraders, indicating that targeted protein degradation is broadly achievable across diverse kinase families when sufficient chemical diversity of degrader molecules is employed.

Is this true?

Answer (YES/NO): NO